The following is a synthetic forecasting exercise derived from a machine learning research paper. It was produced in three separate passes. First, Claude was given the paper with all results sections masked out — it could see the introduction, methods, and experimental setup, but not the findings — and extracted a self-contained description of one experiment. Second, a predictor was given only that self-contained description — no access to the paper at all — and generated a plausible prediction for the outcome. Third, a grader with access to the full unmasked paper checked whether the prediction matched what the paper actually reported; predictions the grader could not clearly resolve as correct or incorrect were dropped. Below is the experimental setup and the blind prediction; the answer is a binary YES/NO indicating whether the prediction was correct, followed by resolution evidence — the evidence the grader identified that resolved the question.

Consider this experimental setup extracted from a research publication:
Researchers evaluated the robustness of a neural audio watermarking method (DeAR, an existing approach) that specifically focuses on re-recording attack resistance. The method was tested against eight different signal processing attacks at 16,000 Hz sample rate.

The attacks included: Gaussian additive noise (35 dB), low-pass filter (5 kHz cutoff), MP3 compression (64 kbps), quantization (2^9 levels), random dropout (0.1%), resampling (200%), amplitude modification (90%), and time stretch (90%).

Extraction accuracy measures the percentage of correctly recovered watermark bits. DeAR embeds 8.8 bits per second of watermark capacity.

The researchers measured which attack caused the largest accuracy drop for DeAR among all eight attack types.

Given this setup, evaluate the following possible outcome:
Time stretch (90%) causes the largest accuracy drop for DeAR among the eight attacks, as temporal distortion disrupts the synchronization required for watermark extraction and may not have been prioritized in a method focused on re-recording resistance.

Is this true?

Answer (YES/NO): NO